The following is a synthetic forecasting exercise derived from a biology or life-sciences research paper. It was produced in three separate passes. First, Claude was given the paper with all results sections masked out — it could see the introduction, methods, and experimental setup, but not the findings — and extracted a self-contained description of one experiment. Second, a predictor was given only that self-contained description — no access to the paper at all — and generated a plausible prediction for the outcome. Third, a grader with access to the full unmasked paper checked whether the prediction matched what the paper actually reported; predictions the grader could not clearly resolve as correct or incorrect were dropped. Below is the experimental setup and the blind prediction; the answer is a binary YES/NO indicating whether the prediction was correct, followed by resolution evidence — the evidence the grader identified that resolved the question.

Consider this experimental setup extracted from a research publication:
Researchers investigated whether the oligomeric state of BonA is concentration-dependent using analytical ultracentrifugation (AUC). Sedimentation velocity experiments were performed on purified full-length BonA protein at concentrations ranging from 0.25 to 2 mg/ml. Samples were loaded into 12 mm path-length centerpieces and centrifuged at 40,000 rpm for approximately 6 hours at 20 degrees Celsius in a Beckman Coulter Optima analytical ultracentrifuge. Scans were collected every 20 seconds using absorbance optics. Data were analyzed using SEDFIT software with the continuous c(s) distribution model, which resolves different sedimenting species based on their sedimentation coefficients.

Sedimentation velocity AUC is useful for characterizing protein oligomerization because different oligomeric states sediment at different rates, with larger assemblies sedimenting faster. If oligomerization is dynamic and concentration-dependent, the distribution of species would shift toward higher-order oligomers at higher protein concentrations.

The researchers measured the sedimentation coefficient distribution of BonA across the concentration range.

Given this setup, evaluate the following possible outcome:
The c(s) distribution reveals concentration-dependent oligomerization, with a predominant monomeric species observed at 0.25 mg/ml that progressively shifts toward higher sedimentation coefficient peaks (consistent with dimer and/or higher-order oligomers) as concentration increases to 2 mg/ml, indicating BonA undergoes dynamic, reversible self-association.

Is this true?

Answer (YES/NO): NO